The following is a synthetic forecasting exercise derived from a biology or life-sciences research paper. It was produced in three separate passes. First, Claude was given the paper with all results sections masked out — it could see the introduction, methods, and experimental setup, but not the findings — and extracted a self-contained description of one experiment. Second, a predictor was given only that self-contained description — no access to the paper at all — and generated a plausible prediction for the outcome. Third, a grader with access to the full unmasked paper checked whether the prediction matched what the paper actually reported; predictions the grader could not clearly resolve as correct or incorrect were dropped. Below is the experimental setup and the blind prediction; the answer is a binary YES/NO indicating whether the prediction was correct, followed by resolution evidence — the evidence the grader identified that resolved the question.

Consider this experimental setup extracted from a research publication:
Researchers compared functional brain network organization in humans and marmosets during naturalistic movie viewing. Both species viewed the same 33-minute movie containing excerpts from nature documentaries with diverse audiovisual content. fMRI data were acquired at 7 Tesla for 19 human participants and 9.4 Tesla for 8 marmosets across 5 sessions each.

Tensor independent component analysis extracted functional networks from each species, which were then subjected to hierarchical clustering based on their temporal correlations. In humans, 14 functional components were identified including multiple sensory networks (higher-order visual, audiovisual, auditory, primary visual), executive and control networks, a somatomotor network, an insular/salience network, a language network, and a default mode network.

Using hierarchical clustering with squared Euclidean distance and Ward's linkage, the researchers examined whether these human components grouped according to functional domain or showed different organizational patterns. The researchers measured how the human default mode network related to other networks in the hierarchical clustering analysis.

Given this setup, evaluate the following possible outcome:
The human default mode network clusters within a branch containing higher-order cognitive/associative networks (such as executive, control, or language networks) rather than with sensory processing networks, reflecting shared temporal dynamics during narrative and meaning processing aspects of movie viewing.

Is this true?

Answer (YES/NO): NO